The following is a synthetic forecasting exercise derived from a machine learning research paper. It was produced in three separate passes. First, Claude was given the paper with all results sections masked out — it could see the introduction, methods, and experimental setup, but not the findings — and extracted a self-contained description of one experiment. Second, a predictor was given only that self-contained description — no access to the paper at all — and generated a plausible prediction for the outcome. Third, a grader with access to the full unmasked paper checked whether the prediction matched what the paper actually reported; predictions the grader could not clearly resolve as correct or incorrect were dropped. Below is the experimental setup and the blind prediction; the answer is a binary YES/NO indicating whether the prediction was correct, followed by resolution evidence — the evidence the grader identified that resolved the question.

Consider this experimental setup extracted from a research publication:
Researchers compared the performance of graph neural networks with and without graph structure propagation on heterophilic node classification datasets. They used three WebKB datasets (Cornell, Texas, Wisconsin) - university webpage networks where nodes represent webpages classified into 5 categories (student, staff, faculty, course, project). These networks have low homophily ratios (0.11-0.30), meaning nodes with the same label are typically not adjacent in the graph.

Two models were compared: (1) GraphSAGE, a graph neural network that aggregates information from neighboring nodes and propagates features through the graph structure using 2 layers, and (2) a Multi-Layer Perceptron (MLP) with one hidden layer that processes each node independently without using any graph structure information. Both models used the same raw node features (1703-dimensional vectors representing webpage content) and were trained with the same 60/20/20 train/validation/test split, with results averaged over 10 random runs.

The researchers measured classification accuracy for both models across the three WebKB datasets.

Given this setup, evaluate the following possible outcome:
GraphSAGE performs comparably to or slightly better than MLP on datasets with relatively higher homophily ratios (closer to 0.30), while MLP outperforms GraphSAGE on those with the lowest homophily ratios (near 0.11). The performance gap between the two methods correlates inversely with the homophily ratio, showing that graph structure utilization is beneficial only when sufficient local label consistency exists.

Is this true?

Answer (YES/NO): NO